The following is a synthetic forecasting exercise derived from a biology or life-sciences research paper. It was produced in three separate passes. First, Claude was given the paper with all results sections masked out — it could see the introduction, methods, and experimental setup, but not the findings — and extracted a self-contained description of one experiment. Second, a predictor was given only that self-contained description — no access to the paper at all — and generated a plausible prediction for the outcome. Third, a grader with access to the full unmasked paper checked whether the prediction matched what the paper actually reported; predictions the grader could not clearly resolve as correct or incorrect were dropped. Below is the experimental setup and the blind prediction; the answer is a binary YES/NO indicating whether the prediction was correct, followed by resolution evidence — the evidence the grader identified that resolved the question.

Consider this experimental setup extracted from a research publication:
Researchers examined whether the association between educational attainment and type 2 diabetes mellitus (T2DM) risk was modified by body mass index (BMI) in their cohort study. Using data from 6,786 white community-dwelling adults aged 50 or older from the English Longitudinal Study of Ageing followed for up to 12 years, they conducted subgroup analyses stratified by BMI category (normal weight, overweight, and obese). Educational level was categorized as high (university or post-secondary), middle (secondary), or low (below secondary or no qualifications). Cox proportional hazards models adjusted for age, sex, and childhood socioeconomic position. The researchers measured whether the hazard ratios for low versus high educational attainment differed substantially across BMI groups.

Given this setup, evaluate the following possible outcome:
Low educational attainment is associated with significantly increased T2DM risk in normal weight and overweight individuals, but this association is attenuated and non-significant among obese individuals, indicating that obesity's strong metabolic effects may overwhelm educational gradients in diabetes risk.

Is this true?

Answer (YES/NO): NO